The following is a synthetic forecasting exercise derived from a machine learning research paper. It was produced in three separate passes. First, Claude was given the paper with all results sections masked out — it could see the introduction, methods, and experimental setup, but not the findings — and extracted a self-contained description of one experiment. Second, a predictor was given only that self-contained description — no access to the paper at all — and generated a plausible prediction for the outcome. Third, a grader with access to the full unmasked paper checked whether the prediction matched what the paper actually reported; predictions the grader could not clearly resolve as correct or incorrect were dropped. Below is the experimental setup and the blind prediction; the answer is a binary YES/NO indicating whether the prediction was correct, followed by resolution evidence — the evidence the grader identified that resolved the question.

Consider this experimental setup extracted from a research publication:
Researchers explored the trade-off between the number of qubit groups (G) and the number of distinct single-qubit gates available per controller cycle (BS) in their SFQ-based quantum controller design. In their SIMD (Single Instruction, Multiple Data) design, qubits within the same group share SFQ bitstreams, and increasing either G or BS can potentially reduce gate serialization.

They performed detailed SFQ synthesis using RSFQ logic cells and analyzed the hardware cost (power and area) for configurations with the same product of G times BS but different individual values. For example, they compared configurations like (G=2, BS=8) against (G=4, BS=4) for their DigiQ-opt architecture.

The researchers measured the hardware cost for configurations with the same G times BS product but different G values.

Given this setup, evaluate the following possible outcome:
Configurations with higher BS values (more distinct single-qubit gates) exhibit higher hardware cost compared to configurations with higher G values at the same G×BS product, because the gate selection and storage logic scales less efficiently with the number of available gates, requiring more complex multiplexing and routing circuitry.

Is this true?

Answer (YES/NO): NO